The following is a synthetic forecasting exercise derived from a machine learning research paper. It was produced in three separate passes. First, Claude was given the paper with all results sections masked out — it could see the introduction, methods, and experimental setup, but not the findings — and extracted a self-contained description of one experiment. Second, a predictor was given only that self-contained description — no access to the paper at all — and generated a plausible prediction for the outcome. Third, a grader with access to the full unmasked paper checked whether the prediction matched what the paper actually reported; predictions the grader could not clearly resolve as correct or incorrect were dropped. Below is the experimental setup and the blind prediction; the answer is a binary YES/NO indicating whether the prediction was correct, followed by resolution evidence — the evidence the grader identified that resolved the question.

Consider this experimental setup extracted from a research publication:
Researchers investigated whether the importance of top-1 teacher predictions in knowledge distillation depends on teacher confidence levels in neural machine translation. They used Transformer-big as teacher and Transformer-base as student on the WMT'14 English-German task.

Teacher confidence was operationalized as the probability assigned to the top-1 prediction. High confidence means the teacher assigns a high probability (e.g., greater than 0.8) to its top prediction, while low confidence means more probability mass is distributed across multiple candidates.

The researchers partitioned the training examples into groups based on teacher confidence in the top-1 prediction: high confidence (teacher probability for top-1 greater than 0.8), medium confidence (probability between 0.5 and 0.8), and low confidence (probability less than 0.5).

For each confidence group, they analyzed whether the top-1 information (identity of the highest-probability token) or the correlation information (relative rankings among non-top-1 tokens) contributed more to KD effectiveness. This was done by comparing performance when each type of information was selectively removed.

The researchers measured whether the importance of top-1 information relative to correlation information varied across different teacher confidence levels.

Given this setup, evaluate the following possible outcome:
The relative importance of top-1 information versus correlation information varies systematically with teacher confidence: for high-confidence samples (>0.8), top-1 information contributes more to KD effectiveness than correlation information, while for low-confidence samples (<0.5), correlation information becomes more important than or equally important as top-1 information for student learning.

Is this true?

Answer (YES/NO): NO